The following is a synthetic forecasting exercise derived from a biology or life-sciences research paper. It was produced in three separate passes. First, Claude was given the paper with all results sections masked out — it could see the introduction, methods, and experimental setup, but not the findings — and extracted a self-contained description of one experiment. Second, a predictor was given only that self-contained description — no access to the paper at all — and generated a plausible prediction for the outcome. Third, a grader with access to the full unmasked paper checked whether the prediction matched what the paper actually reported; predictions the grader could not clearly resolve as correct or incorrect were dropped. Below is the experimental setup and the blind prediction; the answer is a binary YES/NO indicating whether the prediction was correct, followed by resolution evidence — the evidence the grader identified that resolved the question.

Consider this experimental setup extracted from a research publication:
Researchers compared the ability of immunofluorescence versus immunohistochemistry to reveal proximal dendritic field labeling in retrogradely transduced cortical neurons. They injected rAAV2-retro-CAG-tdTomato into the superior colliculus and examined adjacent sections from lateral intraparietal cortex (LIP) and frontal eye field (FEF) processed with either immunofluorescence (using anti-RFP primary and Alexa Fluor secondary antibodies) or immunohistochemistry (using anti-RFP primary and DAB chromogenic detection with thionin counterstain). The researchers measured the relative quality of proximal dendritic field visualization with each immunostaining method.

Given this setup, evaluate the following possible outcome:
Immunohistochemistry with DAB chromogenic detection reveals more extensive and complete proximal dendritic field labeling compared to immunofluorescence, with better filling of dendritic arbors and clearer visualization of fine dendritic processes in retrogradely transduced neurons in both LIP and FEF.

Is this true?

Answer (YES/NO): YES